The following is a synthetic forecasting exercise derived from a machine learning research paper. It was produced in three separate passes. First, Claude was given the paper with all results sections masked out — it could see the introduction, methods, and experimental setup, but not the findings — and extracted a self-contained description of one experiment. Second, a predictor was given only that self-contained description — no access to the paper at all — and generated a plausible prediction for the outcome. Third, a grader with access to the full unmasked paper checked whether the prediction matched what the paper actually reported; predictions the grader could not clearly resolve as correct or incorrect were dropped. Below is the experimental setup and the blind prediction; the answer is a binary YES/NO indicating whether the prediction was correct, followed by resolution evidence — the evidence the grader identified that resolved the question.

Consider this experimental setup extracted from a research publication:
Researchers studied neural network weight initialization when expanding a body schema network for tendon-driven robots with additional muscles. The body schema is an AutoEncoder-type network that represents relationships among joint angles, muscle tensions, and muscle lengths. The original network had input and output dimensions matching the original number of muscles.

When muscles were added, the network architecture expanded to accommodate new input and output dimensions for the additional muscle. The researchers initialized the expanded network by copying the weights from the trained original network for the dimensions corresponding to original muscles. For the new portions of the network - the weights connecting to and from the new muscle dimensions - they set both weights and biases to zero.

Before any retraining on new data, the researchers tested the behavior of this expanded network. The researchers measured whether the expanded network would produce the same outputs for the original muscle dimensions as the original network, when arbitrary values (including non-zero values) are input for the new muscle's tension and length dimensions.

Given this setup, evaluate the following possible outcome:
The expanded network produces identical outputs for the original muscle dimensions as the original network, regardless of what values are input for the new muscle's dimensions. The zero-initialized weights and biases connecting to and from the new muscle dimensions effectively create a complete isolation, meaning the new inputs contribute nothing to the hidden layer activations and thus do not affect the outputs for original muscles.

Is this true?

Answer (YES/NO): YES